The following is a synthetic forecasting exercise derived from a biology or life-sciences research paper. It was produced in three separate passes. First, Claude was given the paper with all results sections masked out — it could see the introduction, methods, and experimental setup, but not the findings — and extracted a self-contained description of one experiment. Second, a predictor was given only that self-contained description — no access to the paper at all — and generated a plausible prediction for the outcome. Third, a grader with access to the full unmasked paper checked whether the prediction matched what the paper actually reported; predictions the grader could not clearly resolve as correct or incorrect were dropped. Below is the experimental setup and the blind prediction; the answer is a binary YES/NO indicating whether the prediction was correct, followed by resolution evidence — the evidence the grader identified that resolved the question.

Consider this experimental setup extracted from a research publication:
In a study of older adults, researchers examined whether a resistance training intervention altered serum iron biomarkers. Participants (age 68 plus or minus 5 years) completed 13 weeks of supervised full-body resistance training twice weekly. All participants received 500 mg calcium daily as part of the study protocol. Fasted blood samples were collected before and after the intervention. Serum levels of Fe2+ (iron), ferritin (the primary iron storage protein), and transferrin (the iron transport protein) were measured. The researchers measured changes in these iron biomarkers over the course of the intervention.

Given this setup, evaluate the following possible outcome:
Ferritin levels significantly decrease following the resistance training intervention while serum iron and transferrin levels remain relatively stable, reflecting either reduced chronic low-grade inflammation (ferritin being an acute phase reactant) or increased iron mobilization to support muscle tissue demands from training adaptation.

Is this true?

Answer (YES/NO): NO